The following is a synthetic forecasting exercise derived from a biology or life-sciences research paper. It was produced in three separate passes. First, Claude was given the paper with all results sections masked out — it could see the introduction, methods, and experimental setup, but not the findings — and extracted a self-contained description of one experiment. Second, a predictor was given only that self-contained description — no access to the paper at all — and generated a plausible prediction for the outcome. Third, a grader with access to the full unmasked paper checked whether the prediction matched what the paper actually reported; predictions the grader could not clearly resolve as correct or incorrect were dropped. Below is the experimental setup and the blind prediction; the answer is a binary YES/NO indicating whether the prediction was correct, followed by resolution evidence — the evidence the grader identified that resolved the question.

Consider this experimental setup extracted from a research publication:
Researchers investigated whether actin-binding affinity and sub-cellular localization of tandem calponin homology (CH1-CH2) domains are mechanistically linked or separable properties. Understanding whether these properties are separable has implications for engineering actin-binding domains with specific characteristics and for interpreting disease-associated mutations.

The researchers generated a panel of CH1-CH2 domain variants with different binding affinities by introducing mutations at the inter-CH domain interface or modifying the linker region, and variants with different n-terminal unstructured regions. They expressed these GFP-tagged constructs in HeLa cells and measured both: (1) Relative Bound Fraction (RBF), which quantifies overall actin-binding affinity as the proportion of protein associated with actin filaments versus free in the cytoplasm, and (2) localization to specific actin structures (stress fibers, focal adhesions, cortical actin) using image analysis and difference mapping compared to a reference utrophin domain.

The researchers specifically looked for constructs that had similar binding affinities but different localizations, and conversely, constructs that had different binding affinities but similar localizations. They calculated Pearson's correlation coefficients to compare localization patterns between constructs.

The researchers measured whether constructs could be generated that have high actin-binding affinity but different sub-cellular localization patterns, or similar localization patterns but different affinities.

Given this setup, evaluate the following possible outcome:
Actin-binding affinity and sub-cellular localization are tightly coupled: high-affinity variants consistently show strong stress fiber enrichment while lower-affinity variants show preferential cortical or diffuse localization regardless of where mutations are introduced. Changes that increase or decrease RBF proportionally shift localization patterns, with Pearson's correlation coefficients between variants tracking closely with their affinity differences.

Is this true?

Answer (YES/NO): NO